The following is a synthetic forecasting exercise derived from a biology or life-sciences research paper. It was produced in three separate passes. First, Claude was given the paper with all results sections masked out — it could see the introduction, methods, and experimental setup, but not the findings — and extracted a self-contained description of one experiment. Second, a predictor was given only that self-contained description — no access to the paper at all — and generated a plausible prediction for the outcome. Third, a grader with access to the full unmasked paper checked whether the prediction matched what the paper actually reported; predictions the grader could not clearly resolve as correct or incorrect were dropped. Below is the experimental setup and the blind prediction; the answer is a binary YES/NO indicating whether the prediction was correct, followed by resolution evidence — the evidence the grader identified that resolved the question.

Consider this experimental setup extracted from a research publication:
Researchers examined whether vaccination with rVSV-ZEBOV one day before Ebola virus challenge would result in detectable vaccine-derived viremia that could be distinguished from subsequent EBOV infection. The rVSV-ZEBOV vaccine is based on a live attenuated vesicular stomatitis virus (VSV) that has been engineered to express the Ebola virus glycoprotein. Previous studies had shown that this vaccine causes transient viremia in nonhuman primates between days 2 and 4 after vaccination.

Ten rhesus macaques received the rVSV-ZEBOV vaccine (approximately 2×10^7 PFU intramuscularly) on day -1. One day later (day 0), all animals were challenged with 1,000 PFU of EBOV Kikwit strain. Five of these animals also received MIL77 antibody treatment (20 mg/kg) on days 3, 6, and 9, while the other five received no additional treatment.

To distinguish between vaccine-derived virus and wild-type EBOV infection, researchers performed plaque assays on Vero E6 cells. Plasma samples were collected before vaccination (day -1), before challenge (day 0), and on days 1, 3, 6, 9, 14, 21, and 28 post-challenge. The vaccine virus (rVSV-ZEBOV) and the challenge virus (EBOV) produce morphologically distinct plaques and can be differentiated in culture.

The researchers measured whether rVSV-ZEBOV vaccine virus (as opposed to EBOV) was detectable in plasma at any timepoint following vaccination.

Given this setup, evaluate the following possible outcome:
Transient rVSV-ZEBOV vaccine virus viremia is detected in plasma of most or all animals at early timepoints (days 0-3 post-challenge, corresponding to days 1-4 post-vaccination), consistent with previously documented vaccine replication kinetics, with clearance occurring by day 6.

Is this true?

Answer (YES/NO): YES